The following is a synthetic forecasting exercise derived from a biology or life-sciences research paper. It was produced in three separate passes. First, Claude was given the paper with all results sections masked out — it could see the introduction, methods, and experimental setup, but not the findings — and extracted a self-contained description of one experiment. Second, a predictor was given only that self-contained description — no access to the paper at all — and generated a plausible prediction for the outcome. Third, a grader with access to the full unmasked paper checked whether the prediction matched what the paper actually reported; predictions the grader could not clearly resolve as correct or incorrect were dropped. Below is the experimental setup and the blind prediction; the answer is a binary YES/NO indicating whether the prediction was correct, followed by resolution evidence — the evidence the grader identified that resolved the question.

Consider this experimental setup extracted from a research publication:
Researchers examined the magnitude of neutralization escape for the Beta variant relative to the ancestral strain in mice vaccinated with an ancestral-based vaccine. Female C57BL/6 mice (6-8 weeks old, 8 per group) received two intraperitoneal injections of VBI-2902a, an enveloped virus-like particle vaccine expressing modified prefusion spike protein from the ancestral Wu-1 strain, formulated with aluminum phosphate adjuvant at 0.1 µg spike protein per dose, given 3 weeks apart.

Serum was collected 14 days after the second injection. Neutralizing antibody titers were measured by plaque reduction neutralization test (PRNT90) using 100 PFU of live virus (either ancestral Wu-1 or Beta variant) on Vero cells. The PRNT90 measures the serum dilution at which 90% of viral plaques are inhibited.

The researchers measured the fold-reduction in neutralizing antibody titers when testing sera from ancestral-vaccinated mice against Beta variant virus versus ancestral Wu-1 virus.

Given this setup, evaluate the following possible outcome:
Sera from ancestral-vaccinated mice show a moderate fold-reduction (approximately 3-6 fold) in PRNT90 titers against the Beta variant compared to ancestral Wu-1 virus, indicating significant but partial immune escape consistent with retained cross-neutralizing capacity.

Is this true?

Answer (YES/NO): NO